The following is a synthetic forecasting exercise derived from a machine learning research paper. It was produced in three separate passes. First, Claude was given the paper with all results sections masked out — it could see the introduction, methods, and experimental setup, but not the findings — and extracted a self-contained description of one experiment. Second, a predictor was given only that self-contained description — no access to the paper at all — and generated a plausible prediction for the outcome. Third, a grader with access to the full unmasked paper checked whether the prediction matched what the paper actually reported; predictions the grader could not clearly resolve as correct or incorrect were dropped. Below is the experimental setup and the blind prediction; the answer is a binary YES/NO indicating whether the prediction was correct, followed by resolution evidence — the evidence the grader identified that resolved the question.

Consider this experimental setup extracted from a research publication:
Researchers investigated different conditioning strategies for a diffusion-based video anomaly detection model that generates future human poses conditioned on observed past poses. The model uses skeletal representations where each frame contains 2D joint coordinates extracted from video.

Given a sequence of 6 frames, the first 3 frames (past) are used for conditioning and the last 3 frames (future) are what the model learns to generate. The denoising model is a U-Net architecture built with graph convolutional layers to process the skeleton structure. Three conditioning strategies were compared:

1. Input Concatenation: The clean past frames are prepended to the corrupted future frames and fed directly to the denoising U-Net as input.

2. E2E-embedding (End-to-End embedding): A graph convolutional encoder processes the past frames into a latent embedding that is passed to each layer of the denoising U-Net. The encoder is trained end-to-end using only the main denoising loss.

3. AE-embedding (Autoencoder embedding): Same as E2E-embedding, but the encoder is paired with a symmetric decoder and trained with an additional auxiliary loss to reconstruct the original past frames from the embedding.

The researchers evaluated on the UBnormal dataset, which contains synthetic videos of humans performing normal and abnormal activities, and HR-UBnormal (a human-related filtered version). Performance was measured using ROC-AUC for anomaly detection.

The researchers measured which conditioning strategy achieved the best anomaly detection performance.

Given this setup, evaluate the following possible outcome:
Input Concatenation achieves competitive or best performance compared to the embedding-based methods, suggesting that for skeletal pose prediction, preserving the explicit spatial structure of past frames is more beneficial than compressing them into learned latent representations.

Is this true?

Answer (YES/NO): NO